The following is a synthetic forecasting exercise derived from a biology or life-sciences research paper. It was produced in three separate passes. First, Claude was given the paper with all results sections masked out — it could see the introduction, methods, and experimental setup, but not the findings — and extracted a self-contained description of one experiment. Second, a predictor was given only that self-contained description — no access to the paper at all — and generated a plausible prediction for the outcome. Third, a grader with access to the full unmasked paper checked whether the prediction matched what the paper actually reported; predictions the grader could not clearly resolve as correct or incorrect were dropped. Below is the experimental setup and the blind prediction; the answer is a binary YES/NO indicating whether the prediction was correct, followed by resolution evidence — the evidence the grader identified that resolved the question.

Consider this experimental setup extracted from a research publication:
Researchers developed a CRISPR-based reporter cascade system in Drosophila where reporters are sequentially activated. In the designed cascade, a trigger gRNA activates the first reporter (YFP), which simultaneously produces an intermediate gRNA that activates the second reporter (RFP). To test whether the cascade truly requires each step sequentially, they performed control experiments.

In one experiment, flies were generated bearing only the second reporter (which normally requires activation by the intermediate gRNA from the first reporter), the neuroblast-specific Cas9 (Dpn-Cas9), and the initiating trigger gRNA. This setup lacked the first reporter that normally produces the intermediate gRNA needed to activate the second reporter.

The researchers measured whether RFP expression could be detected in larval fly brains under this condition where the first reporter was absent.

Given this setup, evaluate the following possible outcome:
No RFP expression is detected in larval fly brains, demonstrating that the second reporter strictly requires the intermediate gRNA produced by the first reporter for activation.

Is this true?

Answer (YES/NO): YES